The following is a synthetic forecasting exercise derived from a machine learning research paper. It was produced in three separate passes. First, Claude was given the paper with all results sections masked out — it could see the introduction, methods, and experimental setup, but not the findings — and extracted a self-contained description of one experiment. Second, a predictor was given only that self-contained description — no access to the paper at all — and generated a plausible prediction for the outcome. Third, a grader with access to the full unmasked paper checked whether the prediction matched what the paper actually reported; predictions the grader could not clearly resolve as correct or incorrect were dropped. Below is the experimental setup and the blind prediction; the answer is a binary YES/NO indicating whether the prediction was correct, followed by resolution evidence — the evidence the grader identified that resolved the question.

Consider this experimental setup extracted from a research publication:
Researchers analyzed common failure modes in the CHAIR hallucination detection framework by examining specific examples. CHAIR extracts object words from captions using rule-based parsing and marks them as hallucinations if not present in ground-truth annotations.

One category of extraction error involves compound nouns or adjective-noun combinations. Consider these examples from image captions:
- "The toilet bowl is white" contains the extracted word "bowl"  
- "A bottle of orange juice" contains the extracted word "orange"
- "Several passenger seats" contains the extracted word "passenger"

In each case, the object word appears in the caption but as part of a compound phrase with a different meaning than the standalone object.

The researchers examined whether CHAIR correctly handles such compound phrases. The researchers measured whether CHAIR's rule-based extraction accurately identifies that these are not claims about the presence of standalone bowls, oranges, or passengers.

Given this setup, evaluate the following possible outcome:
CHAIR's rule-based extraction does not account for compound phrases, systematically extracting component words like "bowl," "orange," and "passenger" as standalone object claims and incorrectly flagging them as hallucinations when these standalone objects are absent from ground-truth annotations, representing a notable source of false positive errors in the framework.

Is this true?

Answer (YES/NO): YES